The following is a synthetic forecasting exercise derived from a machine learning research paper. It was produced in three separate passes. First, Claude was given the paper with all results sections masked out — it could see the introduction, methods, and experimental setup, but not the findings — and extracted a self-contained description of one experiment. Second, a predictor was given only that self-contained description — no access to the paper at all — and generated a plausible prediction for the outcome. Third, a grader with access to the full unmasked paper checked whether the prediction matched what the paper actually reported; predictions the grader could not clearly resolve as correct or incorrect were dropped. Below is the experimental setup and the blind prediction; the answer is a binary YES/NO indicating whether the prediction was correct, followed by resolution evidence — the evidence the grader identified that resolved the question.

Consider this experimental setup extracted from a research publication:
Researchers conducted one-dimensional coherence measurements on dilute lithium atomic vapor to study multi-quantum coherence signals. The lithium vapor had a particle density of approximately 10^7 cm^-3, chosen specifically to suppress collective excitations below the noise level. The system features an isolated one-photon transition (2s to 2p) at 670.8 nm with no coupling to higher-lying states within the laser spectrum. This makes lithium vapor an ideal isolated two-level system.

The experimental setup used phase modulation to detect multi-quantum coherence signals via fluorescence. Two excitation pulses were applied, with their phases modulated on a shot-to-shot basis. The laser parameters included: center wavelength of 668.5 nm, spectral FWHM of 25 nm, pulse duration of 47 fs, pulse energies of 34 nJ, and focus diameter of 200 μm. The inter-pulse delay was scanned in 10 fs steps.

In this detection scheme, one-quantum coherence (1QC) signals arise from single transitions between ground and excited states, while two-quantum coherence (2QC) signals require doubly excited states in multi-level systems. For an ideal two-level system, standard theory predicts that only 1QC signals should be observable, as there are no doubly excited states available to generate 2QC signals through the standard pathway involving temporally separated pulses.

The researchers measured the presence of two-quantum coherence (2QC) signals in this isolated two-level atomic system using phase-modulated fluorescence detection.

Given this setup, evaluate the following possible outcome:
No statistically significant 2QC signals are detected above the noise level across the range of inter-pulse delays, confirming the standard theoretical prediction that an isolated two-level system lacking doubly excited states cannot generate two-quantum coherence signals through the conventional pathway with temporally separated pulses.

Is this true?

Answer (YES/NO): NO